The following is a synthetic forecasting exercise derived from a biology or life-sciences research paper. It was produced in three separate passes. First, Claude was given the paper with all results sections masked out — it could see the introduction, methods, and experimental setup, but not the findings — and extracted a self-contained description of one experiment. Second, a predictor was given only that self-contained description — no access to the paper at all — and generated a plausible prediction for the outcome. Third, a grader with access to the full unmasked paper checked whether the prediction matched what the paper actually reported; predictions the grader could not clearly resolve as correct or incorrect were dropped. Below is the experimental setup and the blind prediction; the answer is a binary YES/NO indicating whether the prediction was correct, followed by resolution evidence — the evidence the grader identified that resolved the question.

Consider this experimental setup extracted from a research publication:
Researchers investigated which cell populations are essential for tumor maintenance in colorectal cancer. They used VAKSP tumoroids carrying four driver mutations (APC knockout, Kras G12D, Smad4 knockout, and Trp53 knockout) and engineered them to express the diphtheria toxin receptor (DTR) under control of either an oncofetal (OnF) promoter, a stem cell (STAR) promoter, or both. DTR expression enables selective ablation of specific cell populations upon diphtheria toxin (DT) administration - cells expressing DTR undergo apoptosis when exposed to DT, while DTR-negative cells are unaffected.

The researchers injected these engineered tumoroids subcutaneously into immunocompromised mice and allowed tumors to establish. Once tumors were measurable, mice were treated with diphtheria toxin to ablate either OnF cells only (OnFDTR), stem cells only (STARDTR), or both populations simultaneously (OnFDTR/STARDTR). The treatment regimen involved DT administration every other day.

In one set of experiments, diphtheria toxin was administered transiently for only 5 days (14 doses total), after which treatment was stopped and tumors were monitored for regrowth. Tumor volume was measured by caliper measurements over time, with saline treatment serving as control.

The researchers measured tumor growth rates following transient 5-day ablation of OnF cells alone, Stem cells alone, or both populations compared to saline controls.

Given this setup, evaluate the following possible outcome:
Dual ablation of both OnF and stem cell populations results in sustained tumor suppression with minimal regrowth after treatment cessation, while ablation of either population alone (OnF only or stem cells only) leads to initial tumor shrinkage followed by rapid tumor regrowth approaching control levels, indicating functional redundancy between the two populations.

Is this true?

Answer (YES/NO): NO